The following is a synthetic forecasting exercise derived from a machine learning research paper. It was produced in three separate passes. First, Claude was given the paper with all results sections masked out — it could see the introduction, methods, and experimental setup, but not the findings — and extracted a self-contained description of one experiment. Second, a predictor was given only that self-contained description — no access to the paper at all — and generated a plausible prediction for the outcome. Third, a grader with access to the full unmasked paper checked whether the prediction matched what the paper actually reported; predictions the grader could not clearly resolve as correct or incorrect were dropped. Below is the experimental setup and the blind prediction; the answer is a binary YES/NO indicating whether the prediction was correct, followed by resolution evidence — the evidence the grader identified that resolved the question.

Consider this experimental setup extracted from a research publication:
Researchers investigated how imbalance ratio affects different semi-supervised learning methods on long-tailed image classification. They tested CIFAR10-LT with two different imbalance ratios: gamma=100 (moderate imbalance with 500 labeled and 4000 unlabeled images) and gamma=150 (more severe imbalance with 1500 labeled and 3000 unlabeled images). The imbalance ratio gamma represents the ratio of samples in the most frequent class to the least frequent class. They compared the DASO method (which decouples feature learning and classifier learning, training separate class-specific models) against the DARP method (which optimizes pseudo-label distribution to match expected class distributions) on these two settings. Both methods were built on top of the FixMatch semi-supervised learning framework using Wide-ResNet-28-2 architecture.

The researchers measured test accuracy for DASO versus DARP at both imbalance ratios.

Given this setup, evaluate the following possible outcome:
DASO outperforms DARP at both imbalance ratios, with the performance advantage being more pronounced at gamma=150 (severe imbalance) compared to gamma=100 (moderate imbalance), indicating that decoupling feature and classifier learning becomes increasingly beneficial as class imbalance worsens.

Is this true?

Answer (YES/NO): NO